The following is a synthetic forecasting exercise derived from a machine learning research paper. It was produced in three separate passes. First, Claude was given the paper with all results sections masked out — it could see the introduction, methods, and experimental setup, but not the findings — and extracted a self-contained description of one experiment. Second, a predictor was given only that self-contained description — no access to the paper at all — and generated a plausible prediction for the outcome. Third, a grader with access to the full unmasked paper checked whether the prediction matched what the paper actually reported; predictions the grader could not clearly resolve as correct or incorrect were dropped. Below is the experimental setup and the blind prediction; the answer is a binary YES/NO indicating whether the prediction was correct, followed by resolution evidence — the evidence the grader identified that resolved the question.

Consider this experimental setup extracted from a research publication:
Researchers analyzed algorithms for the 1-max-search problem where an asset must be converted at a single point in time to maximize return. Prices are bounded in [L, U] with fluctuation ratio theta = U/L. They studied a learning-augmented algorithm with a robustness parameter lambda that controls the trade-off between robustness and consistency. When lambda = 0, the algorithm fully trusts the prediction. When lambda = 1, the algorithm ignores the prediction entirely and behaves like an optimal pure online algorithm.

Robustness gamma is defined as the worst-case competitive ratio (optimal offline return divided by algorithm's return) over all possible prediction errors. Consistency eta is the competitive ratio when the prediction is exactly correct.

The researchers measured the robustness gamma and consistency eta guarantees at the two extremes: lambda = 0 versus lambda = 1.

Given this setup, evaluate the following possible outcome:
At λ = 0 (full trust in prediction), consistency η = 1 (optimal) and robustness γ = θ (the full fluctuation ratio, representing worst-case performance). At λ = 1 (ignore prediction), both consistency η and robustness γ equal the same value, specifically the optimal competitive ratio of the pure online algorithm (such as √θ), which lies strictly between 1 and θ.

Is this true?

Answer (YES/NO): YES